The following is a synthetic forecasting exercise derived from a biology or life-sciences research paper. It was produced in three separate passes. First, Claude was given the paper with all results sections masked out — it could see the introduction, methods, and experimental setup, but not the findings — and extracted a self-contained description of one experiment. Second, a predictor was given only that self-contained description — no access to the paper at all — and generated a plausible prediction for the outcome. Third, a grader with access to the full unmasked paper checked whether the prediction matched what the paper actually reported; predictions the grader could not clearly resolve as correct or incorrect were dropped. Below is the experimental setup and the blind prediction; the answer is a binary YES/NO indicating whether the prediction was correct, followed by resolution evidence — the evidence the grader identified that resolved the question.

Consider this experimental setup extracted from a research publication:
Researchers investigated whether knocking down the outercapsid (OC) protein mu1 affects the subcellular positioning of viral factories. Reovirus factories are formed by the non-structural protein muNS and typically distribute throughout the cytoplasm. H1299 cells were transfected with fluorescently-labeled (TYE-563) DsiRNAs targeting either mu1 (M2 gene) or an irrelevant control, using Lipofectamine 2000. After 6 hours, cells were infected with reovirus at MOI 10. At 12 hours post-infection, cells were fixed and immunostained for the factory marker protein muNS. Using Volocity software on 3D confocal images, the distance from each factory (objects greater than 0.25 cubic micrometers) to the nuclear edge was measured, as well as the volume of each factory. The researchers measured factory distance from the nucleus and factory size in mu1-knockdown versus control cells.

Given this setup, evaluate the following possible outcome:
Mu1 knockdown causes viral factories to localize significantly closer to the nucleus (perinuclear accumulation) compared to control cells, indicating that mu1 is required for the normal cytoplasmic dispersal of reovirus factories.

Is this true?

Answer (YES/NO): NO